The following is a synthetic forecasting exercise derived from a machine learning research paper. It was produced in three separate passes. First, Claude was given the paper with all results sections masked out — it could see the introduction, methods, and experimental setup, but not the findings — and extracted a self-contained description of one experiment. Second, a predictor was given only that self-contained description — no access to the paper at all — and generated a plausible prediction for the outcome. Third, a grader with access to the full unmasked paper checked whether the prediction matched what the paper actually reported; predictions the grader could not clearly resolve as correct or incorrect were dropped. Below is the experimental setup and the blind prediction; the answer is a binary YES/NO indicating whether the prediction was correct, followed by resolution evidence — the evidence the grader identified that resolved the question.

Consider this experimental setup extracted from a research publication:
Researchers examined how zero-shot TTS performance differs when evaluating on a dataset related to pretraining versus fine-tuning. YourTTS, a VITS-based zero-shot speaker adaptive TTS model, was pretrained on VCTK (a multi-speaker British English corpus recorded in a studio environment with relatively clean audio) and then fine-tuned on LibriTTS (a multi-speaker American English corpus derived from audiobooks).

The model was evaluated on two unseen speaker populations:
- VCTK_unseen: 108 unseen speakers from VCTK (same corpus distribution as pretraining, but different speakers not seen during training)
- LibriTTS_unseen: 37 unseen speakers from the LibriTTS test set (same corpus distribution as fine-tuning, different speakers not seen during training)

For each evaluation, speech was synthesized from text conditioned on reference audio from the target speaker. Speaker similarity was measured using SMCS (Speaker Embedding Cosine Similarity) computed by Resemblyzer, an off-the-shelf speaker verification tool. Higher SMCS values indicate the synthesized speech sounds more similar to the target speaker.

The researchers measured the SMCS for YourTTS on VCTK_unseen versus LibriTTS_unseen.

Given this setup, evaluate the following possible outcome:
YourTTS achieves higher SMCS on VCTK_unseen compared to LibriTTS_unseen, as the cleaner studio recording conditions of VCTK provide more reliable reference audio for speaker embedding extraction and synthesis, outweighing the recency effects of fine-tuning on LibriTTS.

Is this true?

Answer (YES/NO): NO